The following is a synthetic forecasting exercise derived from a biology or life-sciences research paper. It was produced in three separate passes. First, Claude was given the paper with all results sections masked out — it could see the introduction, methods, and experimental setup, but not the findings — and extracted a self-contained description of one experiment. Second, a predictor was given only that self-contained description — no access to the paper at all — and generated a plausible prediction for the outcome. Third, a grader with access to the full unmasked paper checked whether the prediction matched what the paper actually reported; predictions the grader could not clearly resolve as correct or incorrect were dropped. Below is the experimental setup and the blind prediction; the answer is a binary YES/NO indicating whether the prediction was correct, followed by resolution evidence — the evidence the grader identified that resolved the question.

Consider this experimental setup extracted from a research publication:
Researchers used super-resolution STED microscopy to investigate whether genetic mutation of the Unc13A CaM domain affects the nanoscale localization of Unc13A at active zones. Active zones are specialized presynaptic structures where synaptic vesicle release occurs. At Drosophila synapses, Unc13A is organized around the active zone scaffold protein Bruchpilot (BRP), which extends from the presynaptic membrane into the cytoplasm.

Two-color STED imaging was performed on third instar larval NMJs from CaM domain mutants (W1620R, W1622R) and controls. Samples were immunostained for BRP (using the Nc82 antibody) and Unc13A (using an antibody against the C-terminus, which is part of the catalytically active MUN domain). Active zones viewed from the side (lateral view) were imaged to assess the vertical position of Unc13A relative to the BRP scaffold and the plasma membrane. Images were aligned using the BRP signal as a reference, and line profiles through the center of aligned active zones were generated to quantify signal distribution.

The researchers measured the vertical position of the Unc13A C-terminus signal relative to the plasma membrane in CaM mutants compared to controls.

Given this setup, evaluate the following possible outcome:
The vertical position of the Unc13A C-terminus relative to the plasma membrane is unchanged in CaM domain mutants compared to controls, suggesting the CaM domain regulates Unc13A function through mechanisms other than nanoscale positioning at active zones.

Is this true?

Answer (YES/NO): NO